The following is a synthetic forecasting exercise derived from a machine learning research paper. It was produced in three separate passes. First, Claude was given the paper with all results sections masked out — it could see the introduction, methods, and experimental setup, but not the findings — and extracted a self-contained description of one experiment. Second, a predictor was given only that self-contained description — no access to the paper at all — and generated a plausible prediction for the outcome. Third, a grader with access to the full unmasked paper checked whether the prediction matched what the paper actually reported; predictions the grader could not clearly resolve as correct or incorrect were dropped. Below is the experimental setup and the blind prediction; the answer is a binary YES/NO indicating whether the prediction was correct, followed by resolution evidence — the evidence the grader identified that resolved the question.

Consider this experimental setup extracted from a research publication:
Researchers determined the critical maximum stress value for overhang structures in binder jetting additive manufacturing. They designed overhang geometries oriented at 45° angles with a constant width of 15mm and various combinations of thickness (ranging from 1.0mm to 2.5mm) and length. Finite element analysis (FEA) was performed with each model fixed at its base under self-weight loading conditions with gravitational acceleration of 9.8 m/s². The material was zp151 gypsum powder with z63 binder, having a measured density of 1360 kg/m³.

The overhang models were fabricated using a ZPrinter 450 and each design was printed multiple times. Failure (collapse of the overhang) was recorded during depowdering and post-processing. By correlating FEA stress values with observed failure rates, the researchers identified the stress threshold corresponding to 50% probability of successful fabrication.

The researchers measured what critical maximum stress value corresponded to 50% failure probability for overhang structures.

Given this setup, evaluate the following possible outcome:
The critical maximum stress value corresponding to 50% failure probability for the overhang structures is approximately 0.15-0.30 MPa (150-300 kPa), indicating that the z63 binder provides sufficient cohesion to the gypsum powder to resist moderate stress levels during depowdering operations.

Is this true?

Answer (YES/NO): NO